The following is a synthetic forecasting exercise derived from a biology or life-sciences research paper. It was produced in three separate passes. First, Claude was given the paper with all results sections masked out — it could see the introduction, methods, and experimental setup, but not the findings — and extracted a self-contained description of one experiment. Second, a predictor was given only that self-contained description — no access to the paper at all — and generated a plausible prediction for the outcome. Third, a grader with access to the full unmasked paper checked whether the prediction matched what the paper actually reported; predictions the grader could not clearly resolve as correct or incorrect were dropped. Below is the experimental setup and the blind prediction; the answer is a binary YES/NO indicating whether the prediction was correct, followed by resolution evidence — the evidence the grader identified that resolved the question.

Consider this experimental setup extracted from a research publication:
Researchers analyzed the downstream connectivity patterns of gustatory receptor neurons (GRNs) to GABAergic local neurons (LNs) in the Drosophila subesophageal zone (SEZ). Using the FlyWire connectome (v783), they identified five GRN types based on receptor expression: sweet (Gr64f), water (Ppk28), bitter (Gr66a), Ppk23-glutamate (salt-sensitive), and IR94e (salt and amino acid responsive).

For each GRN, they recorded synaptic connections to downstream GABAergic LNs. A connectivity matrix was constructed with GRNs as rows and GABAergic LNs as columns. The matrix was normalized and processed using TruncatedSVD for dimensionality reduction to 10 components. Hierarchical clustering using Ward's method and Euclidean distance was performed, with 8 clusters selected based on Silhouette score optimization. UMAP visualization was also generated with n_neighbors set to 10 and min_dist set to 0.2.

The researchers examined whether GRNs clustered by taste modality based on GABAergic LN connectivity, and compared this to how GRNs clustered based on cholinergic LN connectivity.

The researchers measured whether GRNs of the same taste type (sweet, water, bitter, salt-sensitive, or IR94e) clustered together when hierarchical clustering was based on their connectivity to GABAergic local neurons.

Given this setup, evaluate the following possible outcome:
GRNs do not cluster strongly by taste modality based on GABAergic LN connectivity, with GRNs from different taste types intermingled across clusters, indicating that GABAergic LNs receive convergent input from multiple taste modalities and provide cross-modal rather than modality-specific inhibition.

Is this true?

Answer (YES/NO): NO